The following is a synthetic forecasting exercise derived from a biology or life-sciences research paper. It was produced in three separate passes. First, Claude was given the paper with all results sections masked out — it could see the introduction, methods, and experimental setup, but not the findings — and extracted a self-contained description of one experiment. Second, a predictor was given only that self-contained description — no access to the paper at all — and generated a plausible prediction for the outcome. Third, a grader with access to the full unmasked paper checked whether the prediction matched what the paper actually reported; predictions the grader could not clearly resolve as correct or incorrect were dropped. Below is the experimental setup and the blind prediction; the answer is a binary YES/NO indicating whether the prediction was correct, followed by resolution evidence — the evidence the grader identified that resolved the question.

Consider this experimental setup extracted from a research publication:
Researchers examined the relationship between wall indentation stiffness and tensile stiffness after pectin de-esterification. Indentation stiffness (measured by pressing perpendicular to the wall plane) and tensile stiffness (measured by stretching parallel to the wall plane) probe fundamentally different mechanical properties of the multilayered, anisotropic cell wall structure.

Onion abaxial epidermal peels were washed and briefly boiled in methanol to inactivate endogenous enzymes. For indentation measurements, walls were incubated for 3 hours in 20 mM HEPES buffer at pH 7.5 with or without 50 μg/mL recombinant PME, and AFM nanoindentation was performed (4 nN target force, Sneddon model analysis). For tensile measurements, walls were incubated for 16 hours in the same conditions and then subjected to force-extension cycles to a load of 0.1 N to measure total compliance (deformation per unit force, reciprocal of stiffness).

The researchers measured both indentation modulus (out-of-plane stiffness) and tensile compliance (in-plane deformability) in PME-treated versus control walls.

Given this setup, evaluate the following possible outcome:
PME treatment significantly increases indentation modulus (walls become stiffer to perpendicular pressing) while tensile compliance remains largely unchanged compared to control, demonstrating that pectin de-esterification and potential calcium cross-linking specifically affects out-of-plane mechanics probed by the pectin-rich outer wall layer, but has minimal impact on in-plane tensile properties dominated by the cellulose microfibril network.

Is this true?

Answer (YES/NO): NO